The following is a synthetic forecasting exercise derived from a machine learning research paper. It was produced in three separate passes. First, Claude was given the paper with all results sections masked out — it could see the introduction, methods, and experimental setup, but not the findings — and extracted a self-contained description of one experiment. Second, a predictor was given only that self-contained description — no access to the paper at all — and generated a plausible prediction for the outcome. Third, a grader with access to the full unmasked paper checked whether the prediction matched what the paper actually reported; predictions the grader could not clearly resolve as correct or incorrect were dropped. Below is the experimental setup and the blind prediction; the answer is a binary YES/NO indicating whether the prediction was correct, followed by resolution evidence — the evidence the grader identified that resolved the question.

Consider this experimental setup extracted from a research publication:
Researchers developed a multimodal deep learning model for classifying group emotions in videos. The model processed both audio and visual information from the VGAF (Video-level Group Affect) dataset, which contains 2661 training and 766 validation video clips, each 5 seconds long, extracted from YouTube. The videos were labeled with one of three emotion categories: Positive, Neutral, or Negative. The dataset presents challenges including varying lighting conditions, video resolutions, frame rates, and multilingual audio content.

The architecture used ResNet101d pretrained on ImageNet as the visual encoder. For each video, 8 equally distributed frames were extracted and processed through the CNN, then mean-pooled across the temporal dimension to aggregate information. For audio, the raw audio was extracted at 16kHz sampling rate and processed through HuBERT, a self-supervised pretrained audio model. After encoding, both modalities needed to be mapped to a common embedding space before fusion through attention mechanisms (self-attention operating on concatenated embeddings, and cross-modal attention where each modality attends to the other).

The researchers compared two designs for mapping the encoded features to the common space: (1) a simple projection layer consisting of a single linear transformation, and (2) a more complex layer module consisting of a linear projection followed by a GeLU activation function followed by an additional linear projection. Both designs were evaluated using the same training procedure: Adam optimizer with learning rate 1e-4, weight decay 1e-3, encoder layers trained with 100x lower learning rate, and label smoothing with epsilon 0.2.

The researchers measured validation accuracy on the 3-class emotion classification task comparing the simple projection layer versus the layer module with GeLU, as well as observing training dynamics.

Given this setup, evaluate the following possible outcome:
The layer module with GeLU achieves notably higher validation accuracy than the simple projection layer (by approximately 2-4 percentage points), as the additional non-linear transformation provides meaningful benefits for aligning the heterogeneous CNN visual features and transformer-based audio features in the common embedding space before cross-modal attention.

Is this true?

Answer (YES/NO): NO